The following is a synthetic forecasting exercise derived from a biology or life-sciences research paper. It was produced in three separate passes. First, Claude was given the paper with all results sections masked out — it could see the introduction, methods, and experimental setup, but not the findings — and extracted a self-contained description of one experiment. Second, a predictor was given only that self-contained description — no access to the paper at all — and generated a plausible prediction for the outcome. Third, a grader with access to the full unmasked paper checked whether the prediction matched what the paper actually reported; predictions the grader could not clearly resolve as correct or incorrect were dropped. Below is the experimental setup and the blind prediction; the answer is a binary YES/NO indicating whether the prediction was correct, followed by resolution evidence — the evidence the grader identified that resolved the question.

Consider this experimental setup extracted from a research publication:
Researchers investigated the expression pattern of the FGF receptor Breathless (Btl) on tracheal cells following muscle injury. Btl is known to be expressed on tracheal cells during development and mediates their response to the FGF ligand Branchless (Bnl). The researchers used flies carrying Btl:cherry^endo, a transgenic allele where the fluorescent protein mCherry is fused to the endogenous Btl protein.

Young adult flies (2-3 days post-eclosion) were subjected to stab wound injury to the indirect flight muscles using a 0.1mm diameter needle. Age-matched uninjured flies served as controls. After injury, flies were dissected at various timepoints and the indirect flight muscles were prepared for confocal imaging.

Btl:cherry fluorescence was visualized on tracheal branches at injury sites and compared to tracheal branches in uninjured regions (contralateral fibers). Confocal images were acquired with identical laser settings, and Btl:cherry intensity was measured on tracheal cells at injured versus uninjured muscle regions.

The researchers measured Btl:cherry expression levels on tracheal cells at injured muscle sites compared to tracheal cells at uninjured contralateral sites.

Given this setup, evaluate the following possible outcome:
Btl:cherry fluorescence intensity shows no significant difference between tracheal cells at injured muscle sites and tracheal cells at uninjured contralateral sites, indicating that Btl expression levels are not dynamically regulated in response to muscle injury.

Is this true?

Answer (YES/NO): YES